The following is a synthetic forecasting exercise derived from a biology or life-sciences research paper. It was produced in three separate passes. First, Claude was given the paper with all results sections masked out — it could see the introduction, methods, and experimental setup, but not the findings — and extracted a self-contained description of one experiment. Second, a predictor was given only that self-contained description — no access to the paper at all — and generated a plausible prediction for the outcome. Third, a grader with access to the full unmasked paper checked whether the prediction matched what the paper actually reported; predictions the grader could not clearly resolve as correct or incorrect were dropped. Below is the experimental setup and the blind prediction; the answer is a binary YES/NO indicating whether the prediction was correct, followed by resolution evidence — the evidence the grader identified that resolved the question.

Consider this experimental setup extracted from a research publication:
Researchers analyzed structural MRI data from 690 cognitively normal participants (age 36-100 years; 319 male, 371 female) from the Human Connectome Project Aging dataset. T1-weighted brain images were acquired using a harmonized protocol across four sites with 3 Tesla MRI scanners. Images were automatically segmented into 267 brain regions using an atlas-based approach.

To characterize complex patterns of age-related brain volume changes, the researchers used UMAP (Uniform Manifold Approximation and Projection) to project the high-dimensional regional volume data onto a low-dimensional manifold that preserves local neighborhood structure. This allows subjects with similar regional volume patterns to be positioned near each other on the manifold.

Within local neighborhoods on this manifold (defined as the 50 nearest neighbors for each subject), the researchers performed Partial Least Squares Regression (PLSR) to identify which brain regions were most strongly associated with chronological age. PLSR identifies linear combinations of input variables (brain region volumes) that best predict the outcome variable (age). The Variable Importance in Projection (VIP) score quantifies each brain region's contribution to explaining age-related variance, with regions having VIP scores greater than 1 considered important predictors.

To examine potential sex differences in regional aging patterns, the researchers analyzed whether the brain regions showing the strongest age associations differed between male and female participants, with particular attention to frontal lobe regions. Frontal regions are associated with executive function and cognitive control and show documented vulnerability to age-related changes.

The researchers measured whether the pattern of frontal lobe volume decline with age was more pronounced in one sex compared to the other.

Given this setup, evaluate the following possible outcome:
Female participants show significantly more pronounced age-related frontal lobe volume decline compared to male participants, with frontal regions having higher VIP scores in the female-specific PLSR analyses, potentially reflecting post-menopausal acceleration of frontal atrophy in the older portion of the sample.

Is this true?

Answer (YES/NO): NO